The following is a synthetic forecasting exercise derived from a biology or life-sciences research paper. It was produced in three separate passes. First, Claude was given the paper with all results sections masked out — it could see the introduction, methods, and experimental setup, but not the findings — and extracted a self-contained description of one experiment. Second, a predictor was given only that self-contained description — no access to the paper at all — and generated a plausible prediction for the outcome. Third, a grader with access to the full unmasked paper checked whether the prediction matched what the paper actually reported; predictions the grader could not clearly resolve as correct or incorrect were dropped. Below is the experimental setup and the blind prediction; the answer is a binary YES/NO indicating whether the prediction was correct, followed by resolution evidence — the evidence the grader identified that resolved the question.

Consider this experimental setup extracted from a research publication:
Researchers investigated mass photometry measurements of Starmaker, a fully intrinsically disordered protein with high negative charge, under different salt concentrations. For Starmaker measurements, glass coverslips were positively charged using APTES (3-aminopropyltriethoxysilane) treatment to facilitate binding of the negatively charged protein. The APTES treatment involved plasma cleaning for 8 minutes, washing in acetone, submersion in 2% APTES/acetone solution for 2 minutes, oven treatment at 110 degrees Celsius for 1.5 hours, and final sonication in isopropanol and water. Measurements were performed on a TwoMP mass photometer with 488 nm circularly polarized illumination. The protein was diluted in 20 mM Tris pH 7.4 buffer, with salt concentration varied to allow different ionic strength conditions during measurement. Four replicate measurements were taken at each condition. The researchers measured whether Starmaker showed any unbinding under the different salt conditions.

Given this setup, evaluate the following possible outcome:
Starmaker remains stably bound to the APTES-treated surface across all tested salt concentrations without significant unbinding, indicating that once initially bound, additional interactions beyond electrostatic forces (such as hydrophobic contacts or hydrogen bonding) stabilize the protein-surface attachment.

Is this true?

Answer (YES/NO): YES